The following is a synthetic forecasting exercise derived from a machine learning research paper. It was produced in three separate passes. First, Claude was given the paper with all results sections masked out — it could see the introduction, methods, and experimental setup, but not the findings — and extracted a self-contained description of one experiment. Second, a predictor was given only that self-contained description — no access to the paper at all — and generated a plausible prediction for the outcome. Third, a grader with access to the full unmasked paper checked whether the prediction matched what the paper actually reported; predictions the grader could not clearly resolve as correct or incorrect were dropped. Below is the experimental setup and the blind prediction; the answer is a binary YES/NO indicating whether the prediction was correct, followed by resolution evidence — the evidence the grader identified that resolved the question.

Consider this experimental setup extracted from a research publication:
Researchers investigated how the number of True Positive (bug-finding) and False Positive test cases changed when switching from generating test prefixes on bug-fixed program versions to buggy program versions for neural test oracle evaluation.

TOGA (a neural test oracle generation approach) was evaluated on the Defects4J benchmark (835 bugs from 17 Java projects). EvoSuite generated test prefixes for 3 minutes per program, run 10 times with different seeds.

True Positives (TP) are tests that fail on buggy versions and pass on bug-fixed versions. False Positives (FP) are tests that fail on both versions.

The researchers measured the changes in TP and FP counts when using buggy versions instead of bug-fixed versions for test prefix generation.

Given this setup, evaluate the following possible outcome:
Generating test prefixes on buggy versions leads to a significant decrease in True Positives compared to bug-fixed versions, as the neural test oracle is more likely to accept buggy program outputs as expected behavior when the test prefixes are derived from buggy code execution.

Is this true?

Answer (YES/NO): YES